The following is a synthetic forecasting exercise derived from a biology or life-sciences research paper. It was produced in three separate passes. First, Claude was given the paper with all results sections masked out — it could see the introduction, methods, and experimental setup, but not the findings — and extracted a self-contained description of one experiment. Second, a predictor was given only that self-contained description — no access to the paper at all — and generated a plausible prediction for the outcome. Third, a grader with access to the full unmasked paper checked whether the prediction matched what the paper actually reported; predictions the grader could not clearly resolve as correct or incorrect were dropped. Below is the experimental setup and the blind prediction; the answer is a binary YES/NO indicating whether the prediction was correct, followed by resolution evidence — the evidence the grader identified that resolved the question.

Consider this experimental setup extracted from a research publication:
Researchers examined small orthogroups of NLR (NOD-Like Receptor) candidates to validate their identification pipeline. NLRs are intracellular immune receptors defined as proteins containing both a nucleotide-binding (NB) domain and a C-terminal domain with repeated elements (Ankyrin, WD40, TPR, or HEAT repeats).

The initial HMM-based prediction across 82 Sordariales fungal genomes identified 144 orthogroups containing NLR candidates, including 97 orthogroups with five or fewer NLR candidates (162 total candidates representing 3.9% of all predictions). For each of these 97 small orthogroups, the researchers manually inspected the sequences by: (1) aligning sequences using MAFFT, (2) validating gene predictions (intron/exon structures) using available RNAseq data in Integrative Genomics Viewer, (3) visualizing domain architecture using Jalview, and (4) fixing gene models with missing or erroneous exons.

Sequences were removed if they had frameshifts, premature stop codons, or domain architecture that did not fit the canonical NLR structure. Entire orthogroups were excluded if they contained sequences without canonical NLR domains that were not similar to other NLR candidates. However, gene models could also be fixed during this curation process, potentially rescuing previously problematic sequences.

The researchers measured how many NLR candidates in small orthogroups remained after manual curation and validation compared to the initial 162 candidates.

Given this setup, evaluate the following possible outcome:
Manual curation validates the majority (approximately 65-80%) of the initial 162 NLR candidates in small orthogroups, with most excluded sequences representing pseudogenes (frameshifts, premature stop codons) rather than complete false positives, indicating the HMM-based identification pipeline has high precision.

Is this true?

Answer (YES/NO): NO